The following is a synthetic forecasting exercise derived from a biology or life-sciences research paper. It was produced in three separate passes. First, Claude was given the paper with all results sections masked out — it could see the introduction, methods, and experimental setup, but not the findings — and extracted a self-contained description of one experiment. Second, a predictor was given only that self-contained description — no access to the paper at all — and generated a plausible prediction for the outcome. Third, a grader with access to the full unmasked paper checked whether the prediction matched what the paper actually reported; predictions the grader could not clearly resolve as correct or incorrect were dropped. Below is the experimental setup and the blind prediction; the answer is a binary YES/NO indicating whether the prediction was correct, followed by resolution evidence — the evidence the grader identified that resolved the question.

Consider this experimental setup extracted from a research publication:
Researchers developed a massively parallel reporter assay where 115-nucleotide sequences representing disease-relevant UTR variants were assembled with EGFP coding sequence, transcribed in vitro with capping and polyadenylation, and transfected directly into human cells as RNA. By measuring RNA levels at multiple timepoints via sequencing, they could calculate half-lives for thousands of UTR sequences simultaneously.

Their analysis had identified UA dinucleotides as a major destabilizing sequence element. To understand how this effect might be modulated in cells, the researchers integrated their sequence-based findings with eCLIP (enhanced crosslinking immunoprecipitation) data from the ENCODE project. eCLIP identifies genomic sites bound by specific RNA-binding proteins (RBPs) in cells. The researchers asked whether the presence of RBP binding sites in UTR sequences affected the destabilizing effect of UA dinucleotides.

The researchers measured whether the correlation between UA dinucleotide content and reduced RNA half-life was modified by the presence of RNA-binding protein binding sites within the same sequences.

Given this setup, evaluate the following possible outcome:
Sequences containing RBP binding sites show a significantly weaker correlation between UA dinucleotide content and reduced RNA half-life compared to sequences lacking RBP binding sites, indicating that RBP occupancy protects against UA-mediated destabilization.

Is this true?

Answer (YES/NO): YES